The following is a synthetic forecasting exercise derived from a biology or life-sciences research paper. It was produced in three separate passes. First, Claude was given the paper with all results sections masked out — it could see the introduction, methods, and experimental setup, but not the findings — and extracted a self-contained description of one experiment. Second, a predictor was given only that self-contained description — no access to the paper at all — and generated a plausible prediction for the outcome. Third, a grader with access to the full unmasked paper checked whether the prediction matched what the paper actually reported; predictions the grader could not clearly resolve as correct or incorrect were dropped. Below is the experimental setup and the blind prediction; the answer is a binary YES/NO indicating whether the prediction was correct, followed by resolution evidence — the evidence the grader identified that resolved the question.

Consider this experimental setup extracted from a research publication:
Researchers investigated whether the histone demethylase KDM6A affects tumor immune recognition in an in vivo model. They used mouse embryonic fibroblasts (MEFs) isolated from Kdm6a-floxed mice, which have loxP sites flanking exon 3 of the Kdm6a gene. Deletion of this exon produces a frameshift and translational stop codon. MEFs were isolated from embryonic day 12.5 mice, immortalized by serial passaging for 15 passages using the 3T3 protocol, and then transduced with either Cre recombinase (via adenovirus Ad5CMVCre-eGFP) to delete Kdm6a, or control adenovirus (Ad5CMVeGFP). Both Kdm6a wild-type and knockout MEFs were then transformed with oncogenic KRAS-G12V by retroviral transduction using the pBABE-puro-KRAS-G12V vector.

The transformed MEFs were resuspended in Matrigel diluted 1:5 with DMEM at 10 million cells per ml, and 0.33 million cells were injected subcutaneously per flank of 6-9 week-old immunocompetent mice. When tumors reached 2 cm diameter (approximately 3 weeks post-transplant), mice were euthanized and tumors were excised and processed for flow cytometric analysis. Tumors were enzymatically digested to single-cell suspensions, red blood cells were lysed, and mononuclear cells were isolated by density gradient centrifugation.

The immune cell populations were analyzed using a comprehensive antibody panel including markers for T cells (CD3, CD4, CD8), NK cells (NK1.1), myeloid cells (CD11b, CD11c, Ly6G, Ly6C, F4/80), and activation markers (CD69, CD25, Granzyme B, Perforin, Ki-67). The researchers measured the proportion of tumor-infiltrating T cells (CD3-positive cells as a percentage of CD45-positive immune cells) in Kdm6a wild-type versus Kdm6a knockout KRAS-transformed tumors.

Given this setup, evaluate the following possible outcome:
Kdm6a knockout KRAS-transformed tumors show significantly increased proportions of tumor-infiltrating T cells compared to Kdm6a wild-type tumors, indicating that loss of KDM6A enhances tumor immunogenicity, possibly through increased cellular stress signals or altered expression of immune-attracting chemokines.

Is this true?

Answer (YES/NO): NO